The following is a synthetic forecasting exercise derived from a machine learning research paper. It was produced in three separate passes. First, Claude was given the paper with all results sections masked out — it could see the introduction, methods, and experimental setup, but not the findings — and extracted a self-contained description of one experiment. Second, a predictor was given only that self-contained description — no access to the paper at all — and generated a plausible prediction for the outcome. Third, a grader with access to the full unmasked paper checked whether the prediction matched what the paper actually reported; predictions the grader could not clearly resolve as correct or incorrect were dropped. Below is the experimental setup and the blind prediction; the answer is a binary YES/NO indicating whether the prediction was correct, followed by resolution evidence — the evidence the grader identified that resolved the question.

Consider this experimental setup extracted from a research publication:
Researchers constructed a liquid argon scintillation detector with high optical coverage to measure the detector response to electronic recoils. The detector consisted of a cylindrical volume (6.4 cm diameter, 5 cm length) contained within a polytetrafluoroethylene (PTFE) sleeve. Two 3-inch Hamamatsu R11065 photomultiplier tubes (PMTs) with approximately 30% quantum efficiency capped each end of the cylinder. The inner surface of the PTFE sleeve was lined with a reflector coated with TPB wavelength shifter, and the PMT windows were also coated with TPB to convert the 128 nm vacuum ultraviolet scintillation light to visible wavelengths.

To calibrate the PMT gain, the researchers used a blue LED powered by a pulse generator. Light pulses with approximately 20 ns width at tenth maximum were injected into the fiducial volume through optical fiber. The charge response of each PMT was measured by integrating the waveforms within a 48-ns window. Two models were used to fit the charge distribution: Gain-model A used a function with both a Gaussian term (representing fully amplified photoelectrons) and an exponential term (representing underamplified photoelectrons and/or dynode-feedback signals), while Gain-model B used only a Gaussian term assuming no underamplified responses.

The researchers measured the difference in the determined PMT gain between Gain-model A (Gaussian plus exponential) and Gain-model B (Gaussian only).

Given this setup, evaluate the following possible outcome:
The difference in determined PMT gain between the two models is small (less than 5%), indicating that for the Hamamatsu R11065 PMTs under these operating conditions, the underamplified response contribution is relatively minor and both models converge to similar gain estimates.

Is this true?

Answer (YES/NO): NO